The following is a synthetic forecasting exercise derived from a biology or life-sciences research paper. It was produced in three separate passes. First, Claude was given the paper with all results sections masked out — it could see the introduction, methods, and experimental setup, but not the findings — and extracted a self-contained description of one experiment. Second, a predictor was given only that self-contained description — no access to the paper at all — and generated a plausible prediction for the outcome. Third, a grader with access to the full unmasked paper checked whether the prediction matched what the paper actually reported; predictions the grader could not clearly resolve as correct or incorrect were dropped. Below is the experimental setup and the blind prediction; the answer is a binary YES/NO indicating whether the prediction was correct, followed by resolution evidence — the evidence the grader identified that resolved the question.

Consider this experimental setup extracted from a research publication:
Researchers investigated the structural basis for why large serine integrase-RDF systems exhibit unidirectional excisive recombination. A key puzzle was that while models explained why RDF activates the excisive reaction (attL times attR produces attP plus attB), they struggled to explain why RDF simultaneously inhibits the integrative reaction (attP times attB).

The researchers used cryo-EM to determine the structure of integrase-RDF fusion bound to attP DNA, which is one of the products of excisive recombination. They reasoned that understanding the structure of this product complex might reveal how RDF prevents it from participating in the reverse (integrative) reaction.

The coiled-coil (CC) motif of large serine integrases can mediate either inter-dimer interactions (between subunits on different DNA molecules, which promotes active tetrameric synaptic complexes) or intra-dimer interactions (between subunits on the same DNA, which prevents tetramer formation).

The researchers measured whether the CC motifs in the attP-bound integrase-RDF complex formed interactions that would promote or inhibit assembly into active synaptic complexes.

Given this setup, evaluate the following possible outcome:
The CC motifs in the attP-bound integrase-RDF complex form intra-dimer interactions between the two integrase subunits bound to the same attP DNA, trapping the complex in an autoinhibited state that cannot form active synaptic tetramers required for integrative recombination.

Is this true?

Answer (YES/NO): YES